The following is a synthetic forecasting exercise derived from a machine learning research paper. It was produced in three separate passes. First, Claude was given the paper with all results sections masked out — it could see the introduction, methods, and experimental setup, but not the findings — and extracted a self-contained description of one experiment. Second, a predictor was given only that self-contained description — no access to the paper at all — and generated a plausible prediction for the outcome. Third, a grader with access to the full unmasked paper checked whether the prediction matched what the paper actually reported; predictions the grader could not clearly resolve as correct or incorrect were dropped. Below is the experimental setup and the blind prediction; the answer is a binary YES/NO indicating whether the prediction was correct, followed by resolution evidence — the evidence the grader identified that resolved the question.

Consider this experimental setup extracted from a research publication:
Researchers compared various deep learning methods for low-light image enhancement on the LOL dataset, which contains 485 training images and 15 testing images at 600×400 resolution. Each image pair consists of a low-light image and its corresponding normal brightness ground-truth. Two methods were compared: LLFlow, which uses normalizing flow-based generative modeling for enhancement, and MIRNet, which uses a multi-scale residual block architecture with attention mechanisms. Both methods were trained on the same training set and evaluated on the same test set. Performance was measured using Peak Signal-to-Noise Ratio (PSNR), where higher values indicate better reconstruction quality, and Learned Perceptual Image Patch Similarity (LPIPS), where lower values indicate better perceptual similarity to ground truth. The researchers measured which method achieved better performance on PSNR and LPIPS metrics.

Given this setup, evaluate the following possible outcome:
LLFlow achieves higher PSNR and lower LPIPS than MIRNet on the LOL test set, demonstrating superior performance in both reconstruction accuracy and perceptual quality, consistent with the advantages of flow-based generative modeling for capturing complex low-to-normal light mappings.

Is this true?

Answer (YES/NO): YES